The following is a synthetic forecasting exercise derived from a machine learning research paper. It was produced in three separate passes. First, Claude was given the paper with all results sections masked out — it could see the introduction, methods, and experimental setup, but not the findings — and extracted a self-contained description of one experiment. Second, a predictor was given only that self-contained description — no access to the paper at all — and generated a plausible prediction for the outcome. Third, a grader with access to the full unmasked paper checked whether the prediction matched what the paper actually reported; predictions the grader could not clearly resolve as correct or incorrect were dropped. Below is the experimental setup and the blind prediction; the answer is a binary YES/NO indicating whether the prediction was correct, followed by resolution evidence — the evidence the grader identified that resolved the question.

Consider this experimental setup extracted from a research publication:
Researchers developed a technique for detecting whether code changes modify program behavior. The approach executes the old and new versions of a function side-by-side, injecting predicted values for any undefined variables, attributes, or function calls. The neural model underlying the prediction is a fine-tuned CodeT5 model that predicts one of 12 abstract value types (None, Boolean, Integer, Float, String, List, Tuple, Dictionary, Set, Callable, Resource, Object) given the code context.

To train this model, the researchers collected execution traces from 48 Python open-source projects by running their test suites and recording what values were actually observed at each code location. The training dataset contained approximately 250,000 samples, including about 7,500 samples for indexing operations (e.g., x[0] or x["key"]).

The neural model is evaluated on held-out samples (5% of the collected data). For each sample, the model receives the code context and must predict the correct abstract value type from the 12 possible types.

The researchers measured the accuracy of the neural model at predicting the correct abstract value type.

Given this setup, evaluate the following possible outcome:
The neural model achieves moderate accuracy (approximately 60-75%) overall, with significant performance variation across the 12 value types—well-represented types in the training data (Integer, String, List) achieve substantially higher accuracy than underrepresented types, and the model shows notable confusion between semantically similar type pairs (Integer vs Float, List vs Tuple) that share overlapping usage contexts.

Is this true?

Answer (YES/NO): NO